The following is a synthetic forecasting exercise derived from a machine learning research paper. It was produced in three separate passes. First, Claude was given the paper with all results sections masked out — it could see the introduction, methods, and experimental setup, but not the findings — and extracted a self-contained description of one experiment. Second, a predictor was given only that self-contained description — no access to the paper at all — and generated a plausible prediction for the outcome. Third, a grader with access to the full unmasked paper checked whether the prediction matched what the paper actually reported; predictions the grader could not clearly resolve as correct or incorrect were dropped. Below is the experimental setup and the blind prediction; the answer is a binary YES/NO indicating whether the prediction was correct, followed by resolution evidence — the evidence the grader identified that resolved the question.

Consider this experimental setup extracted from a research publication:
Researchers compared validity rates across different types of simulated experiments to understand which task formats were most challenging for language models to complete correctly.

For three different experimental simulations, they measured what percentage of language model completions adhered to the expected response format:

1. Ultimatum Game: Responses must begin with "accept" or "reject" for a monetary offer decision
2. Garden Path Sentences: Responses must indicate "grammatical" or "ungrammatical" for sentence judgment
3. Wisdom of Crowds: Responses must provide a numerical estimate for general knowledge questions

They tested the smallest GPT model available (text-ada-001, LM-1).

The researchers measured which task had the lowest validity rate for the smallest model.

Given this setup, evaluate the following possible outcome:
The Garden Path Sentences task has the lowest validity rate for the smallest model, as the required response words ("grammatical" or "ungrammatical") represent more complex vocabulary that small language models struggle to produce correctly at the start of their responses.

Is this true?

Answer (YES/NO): NO